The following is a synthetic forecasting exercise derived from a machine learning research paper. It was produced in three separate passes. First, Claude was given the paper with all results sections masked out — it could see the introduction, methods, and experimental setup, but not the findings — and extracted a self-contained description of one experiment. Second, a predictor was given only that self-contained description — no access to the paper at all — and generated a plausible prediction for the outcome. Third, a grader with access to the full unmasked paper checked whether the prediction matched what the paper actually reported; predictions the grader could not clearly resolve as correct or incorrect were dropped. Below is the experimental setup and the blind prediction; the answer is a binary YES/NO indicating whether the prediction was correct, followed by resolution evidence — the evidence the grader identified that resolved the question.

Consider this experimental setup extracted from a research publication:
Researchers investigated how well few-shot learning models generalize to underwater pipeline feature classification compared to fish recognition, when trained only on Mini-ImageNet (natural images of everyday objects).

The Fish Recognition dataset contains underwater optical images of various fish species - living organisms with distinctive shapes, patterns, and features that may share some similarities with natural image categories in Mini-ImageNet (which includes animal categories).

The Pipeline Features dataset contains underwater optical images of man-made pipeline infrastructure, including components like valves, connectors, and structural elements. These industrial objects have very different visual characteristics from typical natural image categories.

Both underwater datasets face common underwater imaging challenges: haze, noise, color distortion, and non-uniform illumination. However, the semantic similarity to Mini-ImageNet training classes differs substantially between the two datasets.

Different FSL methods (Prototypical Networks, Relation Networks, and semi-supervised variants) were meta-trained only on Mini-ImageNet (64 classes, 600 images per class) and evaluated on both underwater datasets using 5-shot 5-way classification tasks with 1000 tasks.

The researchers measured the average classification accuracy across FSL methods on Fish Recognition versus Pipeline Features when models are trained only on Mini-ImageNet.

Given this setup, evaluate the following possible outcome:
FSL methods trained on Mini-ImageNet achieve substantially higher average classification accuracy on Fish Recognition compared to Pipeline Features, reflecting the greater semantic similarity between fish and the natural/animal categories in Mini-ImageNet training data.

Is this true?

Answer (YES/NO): YES